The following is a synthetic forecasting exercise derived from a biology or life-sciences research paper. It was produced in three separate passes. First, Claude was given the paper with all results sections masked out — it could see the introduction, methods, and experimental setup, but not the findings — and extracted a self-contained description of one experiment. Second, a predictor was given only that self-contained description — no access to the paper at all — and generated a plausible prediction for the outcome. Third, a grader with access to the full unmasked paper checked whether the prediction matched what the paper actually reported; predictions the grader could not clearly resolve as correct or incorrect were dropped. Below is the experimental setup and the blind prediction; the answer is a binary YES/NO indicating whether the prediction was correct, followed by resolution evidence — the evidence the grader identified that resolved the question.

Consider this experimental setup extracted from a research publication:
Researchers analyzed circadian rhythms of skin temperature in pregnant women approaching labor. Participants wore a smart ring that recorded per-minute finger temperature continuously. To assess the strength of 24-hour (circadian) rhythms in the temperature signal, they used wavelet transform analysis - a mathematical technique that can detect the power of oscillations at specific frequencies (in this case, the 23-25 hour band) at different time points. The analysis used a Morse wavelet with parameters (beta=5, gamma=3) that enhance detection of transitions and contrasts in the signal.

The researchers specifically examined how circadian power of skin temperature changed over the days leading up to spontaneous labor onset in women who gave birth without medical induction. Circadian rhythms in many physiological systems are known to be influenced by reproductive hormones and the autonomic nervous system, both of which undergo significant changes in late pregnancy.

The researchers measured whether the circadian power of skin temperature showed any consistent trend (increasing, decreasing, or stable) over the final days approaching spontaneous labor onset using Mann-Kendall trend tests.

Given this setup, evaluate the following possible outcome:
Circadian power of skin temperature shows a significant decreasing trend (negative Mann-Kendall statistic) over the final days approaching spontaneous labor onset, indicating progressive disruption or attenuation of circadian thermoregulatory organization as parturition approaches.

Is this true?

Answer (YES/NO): YES